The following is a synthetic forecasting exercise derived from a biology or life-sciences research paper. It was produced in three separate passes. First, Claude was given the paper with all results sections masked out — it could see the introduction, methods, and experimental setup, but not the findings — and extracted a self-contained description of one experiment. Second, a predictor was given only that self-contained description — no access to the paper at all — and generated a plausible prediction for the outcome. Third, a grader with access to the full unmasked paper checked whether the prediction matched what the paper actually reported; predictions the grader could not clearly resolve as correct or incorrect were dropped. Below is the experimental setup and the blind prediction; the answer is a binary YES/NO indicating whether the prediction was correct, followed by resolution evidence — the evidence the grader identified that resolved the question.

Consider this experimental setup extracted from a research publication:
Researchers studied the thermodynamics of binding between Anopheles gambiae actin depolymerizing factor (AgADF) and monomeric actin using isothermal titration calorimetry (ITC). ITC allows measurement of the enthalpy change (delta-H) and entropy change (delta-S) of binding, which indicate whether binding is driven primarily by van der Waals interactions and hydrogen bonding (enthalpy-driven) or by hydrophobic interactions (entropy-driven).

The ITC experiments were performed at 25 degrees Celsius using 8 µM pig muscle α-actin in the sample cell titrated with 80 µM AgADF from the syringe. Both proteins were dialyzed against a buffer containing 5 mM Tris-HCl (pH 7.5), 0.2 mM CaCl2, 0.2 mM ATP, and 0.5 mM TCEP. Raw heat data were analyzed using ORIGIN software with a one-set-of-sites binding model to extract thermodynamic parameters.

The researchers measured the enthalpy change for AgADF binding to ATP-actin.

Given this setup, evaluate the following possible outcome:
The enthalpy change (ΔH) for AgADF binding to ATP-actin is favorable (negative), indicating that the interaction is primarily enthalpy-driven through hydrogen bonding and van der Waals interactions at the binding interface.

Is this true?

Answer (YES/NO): YES